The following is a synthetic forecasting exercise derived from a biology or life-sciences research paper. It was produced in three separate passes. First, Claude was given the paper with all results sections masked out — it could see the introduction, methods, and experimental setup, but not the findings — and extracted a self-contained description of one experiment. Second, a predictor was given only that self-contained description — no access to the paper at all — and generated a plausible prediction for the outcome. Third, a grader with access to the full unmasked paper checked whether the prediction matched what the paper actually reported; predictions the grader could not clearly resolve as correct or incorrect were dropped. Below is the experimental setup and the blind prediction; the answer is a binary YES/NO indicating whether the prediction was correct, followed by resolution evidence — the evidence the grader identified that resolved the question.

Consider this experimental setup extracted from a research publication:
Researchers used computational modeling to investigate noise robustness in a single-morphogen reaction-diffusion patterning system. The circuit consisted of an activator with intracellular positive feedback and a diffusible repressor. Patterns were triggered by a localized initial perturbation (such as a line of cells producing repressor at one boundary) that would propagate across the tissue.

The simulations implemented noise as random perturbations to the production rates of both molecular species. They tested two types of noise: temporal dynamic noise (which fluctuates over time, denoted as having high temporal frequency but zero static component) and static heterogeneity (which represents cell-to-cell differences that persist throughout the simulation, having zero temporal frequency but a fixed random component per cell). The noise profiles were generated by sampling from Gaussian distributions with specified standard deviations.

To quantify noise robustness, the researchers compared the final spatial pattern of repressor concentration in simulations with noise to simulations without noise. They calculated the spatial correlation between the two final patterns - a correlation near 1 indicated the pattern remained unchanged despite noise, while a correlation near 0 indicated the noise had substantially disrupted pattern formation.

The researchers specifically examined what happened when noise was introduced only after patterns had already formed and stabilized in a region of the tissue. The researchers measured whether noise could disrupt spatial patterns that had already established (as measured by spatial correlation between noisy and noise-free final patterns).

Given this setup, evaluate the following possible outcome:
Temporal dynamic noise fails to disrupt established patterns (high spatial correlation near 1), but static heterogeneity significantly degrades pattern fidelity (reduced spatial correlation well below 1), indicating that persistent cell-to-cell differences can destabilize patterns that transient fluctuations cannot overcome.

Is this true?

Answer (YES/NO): NO